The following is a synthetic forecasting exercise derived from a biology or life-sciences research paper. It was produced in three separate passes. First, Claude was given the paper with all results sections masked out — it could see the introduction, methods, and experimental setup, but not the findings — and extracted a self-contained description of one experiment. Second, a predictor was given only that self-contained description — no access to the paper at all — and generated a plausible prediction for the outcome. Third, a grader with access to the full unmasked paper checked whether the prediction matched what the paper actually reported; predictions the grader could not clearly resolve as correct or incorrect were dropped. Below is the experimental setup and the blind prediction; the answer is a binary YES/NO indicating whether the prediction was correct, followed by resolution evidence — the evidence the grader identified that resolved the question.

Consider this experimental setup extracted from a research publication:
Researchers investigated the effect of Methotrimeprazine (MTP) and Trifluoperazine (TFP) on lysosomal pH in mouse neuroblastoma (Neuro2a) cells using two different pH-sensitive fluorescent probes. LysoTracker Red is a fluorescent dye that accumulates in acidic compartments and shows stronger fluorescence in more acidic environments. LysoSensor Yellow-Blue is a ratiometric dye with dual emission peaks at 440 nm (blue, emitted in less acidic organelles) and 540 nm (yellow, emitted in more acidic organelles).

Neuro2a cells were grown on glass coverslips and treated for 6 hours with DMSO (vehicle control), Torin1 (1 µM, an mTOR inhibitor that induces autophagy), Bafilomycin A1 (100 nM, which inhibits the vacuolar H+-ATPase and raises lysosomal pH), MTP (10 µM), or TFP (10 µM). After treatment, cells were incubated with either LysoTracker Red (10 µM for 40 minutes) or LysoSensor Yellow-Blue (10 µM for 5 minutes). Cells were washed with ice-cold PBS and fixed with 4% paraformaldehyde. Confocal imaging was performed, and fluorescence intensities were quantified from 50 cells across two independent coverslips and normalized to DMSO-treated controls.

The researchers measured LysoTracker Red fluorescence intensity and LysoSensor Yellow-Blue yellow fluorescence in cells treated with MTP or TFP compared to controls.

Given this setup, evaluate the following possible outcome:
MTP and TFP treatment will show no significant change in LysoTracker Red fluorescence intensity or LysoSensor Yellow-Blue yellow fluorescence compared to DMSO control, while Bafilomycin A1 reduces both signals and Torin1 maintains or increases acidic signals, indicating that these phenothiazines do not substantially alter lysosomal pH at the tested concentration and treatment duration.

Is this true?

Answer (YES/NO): YES